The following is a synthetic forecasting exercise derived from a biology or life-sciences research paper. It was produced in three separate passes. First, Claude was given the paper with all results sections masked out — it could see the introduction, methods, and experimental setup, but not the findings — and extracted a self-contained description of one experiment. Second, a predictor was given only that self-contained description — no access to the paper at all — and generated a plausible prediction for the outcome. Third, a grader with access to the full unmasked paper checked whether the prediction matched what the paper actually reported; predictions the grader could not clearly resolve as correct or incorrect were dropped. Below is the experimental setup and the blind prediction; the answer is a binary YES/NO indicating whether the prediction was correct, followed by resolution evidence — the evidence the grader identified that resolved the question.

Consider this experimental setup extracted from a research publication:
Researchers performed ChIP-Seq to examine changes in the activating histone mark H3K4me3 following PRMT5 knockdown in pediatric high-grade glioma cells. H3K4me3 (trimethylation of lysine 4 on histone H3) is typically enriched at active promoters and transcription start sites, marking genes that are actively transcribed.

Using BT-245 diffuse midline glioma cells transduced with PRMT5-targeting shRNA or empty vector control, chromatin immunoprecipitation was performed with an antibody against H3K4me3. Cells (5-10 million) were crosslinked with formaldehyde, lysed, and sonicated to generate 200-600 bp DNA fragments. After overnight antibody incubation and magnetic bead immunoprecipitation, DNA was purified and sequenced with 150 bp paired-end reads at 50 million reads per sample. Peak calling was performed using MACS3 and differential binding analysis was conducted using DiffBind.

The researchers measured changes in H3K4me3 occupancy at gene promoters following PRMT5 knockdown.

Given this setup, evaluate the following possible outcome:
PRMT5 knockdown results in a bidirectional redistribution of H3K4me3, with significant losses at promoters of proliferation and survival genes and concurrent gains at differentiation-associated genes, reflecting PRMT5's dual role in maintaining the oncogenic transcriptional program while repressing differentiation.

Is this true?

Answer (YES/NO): NO